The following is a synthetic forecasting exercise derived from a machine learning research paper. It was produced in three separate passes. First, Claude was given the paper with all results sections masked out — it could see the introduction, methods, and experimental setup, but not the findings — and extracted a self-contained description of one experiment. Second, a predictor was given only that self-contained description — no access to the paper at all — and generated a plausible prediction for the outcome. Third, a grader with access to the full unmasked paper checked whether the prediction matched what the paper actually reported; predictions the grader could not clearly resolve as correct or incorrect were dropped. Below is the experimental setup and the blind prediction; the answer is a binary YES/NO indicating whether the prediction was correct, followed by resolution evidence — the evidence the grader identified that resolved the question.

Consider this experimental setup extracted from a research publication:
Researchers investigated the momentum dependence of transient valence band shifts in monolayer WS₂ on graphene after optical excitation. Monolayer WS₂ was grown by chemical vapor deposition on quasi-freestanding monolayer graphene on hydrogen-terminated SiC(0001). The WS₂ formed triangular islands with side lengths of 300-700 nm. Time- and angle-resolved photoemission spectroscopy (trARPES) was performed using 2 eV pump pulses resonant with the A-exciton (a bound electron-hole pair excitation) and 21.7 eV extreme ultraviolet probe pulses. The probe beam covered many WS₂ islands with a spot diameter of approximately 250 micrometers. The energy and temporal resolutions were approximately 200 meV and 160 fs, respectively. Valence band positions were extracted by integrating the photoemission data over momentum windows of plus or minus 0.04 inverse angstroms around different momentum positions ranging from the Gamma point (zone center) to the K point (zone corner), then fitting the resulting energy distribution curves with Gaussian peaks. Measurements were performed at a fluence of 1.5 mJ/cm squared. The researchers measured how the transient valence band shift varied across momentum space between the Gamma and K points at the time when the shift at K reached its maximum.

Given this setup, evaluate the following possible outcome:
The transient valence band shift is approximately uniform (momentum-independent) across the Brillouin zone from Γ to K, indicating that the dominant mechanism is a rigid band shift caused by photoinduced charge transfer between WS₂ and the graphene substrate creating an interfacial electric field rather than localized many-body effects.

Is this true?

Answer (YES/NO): NO